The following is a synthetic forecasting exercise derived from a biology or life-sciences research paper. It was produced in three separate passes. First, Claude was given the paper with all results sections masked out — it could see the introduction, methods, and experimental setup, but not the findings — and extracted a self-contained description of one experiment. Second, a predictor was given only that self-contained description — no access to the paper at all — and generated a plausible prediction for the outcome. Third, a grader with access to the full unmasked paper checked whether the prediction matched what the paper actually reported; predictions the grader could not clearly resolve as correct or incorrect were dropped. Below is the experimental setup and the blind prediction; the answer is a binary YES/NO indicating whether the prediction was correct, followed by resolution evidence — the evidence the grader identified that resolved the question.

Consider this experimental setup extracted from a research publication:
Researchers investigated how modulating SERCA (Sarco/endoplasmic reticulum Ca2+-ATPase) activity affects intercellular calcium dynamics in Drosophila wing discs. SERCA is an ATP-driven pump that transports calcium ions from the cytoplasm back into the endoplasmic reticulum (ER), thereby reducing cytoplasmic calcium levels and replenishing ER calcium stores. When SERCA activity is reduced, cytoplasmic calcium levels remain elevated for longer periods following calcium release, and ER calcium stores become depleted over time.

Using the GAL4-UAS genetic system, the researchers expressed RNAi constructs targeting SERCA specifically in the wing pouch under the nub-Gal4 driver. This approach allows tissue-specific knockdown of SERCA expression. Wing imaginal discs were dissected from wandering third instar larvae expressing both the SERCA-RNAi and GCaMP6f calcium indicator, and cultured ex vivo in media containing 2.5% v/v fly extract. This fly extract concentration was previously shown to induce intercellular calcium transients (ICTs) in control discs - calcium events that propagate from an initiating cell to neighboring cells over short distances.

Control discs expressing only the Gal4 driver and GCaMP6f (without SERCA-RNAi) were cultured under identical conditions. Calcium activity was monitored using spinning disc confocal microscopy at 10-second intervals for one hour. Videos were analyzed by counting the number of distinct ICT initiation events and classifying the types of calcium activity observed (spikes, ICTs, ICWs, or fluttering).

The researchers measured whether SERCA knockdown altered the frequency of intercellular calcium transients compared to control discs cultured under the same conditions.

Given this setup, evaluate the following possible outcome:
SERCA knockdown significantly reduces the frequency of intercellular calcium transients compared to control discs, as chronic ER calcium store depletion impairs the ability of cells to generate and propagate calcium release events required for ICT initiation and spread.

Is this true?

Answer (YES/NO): YES